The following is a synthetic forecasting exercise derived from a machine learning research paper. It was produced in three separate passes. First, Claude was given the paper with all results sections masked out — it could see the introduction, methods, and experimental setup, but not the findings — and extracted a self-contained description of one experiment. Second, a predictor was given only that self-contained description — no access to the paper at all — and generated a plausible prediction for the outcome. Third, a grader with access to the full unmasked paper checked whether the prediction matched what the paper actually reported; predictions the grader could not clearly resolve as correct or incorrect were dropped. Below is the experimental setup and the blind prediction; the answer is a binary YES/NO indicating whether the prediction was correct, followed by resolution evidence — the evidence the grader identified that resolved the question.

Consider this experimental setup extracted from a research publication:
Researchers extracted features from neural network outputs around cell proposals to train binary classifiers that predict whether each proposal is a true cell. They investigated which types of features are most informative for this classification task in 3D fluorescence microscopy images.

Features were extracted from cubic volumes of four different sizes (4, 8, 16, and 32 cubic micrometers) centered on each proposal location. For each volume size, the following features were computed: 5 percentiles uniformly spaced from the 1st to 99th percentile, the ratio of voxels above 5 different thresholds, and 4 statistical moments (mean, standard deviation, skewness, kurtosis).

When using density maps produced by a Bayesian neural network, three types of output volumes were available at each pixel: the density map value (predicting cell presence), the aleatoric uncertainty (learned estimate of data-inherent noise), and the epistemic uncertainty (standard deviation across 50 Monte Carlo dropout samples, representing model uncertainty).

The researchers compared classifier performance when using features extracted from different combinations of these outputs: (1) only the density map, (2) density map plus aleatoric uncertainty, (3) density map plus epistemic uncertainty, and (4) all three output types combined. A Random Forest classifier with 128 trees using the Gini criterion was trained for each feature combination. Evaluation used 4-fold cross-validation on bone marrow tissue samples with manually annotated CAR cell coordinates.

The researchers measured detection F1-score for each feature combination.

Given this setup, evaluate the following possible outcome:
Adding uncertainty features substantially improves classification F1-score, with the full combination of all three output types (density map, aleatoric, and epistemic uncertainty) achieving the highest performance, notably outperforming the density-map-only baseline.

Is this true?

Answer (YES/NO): NO